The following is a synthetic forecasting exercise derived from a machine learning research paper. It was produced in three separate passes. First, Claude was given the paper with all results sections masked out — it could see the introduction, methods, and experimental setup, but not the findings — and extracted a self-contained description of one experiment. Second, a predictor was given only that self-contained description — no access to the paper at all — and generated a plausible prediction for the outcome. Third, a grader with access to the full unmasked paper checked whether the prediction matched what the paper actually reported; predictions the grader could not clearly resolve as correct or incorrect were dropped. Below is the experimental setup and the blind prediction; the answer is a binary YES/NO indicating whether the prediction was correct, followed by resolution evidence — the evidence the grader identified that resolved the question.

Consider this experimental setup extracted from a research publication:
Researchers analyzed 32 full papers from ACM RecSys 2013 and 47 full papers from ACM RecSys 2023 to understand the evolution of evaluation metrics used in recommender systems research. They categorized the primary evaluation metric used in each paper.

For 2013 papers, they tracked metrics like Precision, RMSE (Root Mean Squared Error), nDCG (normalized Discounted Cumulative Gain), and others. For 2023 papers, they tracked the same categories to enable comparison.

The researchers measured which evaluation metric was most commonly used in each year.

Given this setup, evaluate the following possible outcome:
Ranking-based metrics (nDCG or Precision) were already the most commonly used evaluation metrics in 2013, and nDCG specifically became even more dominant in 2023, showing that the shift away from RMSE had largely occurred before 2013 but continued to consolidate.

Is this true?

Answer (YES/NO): YES